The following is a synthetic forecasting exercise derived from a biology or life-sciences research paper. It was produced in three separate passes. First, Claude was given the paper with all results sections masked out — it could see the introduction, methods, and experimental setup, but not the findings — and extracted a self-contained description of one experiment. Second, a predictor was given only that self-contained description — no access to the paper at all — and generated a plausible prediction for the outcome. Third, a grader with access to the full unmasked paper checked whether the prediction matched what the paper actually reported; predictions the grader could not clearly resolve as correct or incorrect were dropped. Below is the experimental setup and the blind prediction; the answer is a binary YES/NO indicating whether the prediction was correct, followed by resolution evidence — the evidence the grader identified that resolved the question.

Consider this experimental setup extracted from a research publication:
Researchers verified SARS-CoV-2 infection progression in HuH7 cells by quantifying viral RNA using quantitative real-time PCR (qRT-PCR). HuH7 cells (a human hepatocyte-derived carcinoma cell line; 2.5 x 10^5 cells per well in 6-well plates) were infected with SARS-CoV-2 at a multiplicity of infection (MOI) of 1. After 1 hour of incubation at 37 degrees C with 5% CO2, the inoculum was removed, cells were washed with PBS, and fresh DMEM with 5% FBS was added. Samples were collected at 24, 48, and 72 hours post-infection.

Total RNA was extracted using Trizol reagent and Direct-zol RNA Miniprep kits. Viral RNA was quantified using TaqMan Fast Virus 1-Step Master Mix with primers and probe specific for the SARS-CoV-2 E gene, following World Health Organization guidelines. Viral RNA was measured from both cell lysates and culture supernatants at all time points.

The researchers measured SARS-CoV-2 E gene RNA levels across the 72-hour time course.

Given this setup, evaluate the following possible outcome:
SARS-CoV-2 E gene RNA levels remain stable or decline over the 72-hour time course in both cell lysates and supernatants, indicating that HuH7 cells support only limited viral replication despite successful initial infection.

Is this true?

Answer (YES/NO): NO